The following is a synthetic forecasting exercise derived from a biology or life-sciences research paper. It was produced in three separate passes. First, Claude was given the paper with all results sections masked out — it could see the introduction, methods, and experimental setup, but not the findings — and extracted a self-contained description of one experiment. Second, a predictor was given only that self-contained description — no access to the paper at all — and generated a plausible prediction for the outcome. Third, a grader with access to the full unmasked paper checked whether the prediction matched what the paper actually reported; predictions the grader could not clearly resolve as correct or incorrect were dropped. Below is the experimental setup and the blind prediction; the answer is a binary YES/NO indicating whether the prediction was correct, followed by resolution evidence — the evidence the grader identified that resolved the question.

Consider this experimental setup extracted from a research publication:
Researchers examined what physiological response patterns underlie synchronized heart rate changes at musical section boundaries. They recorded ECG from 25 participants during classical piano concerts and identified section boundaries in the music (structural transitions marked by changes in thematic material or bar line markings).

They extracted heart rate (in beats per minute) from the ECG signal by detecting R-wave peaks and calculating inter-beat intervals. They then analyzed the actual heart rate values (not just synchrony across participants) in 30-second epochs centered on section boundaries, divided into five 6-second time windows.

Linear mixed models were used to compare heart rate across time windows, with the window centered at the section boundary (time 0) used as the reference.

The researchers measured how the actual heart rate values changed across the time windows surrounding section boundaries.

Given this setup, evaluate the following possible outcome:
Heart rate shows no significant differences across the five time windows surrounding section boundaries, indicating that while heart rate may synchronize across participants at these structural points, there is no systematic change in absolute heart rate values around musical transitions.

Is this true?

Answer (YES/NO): NO